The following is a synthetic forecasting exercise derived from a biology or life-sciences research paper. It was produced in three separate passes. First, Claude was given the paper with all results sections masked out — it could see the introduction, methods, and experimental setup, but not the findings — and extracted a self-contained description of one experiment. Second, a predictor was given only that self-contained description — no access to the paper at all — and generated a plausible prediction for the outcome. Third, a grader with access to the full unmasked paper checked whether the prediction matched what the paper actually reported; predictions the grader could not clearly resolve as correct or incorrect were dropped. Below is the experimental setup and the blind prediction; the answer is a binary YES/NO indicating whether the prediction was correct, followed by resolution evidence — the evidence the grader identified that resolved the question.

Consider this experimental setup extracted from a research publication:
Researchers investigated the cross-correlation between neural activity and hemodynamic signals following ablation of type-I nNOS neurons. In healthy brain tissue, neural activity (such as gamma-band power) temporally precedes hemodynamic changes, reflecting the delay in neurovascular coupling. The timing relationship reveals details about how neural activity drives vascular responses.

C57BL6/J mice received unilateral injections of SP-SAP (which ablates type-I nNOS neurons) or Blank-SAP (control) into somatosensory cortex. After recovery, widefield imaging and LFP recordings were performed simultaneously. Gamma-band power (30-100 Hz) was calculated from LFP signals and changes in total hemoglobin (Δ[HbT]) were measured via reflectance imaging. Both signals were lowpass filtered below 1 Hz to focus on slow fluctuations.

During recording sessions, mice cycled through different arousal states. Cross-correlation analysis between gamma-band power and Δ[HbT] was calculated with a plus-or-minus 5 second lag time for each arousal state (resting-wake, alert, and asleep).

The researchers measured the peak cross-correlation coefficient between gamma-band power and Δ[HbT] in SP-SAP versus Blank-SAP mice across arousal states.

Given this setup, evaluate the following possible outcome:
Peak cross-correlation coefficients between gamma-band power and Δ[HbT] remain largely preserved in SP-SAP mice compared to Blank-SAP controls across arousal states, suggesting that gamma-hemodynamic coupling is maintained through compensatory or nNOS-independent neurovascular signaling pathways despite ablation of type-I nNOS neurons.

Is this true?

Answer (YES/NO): NO